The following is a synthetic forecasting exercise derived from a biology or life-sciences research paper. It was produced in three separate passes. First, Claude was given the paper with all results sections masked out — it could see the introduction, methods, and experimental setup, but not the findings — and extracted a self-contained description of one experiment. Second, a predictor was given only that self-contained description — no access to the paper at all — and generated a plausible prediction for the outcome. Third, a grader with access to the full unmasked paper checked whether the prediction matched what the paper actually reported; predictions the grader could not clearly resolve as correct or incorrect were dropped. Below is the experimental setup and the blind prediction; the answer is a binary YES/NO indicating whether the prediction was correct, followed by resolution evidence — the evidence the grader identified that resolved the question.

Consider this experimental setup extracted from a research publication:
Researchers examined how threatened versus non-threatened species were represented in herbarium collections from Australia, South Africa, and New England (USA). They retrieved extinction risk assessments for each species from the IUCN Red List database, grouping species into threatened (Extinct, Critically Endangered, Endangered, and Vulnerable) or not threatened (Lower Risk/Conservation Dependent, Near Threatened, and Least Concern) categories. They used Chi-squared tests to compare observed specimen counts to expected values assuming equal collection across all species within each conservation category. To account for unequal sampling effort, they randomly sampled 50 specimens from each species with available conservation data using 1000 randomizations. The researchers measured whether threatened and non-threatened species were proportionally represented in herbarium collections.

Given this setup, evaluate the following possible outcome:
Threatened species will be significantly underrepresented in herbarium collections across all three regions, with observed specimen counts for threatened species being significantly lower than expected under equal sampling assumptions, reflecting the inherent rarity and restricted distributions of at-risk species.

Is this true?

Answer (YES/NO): YES